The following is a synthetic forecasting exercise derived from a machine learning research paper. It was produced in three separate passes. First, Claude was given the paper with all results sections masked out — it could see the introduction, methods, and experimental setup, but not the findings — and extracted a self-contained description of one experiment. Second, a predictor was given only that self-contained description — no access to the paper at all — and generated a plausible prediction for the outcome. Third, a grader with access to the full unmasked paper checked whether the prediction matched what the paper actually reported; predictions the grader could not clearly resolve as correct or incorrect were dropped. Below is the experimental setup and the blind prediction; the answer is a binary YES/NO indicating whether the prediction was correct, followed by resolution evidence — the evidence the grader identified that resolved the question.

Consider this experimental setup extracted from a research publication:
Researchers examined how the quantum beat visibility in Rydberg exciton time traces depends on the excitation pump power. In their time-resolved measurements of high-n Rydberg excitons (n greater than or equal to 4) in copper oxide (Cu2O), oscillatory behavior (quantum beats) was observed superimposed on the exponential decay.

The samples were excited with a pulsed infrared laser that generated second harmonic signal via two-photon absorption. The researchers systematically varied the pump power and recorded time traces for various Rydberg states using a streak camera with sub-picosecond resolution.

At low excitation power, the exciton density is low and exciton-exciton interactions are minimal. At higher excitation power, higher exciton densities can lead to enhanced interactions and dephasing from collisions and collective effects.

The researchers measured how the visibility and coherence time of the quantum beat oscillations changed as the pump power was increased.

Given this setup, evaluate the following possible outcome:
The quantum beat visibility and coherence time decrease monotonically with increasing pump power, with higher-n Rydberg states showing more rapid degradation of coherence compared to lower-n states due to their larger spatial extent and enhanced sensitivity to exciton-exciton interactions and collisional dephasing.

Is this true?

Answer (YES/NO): NO